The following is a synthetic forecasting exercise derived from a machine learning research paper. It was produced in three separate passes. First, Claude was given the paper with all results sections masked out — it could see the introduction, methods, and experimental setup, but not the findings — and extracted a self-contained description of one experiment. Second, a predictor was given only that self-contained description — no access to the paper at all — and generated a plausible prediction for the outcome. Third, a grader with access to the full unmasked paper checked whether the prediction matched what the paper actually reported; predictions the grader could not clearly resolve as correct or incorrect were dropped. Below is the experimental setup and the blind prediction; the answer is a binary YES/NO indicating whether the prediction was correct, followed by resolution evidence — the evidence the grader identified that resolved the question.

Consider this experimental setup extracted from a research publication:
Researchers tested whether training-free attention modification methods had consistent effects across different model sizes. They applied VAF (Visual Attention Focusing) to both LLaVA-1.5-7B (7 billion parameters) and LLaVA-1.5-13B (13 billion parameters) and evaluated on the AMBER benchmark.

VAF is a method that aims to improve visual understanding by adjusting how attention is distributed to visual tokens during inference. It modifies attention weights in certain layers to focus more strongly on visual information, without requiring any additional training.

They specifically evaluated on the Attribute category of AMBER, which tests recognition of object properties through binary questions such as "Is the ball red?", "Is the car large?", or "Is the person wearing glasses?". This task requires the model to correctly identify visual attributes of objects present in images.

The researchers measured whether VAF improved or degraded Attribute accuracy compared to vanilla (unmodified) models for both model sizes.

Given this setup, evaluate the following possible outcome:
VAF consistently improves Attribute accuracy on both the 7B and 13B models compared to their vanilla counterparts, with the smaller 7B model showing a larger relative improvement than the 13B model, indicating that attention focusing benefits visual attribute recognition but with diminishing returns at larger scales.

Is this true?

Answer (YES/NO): NO